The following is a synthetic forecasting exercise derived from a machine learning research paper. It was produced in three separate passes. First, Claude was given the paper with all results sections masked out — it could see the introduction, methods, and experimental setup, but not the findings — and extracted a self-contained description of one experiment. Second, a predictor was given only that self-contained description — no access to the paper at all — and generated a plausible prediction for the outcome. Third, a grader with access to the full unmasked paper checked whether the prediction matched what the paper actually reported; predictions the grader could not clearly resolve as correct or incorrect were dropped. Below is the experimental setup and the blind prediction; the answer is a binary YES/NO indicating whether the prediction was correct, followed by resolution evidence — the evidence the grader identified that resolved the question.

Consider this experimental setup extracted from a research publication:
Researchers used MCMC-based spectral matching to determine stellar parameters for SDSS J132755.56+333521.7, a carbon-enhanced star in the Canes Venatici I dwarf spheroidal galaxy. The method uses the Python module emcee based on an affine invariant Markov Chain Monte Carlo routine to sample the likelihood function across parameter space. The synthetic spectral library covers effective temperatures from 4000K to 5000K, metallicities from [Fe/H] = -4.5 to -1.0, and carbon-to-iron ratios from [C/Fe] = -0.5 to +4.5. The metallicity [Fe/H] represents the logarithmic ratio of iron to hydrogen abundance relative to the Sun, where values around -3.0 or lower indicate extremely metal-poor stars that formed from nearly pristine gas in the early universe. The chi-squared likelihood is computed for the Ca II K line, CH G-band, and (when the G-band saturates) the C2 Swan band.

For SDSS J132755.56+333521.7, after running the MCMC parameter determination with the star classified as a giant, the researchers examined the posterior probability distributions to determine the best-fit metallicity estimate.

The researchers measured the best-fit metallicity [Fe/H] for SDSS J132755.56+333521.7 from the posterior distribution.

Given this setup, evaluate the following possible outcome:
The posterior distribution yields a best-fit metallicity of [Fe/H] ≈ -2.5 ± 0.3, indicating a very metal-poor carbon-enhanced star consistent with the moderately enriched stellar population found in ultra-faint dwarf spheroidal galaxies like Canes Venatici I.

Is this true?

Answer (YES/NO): NO